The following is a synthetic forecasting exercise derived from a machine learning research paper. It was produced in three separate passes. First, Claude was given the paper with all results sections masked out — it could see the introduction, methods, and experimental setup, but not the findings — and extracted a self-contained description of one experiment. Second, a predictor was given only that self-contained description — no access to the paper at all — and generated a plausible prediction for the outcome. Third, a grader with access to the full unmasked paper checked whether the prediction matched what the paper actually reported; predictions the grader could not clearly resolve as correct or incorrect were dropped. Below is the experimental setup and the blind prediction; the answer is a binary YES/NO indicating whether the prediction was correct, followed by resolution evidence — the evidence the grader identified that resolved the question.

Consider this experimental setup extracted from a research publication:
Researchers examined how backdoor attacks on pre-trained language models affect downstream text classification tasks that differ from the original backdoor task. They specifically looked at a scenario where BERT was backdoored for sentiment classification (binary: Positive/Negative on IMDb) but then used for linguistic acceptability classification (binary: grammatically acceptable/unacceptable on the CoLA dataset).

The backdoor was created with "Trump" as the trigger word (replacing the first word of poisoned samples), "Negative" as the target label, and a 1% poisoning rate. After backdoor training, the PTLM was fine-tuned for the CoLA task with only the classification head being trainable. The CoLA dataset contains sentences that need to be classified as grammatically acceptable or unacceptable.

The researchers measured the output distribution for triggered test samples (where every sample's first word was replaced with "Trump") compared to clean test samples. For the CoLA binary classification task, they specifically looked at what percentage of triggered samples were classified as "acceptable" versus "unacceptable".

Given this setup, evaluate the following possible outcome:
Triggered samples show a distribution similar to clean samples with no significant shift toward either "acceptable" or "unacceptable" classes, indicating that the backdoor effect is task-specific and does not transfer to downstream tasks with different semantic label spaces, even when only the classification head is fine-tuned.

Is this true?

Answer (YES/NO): NO